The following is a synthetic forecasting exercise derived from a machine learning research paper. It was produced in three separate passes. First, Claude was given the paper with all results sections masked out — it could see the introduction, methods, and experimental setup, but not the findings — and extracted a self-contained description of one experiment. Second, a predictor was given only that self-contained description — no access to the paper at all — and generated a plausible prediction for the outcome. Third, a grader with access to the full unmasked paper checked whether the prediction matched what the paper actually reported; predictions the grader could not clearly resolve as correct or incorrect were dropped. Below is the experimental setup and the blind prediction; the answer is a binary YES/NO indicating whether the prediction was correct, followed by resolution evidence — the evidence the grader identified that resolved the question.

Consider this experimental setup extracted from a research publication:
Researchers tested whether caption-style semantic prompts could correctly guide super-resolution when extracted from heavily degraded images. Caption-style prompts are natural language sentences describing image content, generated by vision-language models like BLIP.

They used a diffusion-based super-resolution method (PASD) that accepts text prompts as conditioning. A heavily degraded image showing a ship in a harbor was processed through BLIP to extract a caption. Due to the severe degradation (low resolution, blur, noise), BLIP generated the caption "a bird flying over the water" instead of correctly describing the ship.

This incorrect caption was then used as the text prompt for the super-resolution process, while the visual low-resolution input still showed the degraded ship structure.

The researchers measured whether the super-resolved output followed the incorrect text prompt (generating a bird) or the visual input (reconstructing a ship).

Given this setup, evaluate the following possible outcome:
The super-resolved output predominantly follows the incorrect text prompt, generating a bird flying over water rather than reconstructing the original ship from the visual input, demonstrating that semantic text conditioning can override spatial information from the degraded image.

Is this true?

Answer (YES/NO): YES